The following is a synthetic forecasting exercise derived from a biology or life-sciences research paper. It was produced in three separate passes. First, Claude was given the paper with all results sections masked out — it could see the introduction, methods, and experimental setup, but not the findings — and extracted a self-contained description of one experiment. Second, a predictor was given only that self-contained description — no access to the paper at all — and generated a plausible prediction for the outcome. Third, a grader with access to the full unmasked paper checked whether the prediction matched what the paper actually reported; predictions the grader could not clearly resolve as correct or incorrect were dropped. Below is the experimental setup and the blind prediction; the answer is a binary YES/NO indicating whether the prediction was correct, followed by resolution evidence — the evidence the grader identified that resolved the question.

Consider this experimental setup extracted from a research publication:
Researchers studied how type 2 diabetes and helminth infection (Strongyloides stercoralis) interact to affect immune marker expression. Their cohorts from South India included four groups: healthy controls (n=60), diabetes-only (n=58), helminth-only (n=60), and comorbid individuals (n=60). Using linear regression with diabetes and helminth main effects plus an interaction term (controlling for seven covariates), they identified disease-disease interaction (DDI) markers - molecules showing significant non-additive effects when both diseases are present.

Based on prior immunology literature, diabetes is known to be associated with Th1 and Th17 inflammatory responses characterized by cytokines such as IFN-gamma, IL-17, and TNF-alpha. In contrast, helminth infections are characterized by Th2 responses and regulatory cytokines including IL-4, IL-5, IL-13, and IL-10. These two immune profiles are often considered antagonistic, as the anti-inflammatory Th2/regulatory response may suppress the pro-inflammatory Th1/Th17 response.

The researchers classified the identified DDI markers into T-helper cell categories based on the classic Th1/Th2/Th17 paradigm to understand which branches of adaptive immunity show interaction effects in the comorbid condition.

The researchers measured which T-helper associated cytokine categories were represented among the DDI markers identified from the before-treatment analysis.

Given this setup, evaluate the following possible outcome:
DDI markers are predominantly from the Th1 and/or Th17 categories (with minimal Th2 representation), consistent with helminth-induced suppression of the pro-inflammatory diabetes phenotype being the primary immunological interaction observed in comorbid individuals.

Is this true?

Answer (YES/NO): NO